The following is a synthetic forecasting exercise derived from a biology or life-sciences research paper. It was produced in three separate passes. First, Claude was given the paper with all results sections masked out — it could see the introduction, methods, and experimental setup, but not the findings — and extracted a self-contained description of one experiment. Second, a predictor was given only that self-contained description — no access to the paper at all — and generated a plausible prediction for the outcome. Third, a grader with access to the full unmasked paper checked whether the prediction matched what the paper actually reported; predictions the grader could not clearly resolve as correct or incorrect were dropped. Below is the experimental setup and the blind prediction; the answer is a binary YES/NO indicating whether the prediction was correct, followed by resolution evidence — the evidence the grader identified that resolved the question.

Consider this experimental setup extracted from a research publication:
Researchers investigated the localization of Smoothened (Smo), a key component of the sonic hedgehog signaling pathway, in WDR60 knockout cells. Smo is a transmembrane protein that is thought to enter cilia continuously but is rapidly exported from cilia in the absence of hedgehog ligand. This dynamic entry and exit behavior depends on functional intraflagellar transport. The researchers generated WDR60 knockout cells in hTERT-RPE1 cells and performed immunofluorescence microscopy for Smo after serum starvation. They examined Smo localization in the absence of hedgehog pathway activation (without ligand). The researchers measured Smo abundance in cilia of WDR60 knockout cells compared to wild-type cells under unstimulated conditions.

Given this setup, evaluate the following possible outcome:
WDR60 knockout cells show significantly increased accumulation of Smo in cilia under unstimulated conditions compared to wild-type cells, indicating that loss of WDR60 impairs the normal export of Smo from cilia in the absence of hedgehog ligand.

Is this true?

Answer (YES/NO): YES